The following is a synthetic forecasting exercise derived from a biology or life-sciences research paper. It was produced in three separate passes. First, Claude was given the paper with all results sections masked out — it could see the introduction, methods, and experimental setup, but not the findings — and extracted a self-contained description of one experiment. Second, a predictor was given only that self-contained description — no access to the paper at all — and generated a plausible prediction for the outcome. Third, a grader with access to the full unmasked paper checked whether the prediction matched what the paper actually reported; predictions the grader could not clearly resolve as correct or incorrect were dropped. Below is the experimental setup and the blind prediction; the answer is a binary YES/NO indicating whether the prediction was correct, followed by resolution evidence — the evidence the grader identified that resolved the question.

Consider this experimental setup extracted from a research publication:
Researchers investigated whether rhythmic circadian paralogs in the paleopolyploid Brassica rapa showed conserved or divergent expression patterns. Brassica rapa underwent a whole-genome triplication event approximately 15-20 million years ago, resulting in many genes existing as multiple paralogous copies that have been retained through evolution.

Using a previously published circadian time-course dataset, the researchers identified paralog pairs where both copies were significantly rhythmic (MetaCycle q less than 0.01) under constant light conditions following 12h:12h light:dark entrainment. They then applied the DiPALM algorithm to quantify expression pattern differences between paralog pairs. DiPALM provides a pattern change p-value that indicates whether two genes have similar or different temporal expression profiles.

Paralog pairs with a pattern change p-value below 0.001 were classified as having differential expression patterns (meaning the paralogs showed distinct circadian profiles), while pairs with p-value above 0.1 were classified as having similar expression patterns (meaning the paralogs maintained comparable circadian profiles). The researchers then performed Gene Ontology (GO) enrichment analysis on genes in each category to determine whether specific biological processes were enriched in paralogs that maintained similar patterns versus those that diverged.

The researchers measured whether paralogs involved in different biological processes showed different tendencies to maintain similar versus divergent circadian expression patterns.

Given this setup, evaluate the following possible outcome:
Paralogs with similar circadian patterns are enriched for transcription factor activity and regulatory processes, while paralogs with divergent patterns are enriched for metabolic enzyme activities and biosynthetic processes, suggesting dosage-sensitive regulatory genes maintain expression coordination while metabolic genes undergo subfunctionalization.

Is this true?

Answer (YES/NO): NO